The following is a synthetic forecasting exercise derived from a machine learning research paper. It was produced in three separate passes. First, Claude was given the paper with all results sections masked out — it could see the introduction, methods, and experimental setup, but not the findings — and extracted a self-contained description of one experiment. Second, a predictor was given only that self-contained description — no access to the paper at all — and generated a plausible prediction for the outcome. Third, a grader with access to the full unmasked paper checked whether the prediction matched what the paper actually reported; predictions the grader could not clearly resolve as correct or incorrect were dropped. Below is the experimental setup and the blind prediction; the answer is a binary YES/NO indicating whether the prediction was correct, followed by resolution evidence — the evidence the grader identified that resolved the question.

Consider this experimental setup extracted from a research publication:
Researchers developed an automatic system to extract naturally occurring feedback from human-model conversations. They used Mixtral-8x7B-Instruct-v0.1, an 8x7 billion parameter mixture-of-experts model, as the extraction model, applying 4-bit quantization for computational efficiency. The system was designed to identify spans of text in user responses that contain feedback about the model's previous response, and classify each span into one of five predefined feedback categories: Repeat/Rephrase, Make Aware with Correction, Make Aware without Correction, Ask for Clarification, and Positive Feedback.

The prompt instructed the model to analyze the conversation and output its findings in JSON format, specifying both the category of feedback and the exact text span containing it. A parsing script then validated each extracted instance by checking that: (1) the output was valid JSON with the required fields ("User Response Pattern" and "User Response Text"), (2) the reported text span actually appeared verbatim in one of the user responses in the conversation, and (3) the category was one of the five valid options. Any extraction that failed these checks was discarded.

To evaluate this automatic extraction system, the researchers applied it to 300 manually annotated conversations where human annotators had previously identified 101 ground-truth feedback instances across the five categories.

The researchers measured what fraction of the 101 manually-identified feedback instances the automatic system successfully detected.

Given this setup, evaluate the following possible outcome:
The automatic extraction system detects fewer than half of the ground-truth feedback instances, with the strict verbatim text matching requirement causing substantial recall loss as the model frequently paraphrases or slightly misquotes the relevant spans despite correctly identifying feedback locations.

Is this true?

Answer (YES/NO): NO